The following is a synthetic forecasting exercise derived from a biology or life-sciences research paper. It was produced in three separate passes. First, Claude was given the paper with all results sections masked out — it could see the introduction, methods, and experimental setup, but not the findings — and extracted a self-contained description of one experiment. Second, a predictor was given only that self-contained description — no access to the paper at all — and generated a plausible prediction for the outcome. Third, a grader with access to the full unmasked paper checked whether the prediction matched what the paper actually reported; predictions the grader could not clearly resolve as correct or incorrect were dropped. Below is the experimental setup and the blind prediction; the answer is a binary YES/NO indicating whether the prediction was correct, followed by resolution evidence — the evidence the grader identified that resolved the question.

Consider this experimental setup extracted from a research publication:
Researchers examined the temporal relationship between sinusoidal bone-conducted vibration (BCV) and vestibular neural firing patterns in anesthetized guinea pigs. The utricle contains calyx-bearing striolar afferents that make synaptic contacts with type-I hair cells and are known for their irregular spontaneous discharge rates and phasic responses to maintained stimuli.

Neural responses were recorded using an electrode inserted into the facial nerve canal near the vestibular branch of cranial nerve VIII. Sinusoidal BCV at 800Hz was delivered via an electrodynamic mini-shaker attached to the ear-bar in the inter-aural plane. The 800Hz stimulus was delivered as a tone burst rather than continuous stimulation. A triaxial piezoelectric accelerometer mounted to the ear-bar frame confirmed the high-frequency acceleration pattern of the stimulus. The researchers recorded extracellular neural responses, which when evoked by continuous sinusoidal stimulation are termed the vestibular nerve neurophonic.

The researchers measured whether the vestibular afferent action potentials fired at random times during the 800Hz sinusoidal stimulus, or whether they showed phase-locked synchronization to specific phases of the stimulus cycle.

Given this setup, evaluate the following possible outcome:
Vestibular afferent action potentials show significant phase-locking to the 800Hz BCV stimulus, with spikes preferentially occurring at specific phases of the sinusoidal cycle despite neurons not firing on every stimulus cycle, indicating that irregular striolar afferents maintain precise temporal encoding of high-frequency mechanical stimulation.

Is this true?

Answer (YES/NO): YES